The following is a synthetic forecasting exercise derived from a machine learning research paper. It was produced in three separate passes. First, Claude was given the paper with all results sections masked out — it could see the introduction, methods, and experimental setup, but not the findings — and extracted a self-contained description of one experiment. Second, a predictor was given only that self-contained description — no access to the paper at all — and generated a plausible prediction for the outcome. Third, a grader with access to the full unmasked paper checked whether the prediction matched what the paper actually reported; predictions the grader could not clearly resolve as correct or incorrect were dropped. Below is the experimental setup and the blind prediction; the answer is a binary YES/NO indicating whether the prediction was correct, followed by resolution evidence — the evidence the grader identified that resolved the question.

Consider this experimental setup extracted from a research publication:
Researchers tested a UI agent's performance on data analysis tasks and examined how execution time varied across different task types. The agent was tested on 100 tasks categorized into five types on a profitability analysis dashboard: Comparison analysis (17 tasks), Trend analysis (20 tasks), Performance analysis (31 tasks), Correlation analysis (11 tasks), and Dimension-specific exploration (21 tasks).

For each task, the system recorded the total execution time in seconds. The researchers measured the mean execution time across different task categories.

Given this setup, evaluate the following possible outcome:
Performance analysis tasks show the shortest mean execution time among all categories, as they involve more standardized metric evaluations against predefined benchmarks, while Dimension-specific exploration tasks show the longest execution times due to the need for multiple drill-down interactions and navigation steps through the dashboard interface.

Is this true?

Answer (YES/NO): NO